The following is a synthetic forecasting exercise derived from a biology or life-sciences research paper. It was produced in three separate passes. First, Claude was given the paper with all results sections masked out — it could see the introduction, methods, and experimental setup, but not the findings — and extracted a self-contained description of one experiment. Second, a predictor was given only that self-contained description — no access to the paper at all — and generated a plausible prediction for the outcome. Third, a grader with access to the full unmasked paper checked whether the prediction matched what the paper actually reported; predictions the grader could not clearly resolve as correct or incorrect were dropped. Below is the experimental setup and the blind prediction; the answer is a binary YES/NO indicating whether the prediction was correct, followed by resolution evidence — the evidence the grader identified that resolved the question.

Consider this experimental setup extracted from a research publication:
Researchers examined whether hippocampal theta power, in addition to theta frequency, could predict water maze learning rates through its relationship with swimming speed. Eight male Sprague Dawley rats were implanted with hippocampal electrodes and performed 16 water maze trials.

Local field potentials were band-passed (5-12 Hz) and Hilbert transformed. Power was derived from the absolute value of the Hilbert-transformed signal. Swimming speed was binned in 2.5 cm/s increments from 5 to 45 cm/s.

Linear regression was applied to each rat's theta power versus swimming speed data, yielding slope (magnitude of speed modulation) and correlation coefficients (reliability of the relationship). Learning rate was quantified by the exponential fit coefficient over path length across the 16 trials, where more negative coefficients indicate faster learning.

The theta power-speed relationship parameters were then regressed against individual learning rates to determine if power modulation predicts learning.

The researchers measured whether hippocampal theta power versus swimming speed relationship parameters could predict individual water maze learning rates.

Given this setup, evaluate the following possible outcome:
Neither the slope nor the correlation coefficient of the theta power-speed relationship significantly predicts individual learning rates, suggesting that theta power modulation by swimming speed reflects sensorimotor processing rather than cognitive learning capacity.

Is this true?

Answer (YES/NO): YES